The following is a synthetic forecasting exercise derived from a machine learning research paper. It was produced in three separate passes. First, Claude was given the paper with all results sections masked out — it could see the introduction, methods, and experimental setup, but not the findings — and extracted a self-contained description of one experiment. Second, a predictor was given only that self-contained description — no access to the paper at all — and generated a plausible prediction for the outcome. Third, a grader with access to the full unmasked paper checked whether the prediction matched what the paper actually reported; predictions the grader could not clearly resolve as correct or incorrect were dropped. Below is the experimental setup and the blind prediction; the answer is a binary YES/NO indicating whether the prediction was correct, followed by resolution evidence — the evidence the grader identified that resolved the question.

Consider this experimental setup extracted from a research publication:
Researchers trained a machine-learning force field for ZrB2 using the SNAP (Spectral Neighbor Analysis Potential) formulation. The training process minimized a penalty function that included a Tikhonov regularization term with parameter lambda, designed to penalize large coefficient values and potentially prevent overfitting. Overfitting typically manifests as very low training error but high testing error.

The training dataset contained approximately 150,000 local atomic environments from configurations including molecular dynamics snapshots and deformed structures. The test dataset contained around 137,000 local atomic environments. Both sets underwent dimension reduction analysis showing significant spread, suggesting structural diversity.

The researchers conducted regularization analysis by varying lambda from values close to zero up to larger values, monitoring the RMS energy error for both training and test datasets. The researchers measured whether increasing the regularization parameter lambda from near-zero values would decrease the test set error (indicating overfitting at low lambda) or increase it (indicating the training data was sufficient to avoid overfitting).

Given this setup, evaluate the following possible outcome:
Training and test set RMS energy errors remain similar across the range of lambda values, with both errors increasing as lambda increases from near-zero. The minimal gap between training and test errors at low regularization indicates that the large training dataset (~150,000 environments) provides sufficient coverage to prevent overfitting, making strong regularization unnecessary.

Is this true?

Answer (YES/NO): YES